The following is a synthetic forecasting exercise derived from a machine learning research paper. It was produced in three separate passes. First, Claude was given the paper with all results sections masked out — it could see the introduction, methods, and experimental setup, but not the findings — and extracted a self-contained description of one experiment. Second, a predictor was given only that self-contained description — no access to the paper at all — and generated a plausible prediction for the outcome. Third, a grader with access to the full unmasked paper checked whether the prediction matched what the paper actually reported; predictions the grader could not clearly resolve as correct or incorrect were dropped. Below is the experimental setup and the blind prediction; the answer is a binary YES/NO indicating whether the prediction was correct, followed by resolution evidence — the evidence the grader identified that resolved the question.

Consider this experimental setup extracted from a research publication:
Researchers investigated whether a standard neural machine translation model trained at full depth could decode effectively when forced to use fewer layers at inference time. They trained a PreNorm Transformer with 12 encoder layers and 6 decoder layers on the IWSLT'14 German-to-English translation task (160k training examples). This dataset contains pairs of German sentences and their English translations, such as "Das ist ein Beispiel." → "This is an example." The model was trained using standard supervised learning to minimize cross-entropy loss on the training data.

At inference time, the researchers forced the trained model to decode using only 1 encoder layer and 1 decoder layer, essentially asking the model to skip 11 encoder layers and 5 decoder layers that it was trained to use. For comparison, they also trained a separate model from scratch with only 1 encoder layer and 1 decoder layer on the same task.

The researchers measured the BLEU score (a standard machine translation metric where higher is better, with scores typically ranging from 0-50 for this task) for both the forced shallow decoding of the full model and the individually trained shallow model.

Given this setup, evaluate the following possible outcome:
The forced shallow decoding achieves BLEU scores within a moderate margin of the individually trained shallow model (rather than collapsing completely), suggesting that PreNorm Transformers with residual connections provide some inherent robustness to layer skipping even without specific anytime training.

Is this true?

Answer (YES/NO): NO